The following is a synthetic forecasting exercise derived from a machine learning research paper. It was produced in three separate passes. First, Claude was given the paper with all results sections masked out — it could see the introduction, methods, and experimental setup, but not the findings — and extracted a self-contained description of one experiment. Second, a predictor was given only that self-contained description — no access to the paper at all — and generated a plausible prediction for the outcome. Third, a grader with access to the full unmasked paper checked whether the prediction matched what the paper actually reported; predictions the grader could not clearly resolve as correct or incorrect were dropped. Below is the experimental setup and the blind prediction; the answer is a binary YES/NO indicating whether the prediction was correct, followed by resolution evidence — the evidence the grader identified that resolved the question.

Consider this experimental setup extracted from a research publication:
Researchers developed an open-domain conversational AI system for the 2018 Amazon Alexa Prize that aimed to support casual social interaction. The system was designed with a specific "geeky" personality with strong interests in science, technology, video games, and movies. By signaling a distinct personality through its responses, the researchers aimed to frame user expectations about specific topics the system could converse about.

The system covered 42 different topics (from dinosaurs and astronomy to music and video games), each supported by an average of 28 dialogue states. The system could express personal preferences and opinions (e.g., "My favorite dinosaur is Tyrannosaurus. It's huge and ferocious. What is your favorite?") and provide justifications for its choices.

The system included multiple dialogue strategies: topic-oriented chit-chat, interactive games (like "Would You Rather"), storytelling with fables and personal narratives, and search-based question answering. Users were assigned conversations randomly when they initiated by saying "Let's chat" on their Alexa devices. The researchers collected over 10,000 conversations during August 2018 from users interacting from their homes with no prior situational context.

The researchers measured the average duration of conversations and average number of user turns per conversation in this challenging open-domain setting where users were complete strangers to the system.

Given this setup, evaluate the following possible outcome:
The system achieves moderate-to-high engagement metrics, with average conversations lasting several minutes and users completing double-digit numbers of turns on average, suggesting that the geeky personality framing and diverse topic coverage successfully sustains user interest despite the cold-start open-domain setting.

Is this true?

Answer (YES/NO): YES